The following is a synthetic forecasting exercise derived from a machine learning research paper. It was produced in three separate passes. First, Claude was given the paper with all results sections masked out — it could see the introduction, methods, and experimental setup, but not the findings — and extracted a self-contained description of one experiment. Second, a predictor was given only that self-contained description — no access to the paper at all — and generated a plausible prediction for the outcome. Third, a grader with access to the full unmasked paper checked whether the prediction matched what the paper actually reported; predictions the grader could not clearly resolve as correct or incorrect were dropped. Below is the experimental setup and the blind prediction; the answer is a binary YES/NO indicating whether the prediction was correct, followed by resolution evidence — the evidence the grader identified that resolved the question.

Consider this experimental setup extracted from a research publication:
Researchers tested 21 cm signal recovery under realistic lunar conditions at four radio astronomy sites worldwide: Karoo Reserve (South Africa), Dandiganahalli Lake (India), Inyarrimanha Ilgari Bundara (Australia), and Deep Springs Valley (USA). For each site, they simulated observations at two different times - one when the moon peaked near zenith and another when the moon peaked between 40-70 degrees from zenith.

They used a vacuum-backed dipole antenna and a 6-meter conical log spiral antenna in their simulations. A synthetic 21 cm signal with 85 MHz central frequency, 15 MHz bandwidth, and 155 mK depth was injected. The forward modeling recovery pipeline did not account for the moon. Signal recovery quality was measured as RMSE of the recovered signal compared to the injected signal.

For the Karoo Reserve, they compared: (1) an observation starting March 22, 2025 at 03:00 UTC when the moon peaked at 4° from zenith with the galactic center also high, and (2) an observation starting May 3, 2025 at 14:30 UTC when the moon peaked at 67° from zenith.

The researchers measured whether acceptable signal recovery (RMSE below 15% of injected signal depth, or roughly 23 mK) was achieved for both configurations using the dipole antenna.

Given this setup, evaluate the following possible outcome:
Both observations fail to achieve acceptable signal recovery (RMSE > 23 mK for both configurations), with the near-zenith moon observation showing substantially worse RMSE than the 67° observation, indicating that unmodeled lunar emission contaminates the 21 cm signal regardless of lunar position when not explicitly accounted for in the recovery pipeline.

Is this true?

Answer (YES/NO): NO